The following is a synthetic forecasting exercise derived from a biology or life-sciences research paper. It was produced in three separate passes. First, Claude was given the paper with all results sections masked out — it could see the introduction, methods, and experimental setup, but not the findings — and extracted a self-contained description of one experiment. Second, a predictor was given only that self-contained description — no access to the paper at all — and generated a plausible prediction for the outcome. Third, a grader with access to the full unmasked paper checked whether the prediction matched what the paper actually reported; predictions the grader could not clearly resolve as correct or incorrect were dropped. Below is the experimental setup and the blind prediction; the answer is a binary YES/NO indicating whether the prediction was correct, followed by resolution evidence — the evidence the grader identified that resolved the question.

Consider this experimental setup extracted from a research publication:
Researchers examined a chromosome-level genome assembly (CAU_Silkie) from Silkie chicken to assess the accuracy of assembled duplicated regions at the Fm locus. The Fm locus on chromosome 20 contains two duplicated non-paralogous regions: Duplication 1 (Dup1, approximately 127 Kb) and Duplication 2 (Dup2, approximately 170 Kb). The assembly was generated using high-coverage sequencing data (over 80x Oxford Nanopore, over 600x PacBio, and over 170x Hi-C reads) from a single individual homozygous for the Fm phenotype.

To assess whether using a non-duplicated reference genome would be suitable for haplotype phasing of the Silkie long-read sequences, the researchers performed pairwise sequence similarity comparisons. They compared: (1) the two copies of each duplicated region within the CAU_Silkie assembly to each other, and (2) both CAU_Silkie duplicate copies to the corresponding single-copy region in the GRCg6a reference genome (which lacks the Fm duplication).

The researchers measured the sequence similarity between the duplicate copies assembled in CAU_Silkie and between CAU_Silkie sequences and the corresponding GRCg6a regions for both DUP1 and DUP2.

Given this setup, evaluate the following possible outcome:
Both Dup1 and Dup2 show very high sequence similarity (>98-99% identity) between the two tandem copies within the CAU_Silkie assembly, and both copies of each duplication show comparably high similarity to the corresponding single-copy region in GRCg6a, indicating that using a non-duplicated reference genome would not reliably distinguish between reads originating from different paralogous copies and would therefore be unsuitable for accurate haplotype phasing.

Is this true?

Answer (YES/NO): NO